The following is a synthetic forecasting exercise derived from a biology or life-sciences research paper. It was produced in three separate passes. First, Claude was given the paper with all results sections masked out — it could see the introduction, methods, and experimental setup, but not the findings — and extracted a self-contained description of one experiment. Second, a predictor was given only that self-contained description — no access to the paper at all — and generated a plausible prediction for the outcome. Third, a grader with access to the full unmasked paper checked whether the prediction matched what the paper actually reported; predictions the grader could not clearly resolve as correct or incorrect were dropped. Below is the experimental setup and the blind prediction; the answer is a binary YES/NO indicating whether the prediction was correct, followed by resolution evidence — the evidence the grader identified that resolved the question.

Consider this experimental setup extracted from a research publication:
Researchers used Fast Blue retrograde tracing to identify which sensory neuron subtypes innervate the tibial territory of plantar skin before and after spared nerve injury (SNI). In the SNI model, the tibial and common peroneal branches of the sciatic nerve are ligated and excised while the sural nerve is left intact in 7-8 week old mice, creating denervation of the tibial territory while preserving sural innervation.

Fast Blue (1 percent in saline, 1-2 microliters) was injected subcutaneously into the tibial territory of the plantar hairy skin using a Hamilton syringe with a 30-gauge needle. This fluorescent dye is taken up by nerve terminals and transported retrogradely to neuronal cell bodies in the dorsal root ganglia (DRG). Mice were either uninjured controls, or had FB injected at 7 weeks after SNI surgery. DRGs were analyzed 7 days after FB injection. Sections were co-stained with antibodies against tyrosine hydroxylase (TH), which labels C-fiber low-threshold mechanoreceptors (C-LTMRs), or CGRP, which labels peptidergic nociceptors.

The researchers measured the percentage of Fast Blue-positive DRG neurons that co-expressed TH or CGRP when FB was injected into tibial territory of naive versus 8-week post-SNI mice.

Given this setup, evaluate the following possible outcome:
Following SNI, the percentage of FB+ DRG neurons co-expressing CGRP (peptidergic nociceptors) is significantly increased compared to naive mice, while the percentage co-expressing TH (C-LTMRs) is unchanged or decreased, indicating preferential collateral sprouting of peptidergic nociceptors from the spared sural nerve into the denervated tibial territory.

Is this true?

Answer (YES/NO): NO